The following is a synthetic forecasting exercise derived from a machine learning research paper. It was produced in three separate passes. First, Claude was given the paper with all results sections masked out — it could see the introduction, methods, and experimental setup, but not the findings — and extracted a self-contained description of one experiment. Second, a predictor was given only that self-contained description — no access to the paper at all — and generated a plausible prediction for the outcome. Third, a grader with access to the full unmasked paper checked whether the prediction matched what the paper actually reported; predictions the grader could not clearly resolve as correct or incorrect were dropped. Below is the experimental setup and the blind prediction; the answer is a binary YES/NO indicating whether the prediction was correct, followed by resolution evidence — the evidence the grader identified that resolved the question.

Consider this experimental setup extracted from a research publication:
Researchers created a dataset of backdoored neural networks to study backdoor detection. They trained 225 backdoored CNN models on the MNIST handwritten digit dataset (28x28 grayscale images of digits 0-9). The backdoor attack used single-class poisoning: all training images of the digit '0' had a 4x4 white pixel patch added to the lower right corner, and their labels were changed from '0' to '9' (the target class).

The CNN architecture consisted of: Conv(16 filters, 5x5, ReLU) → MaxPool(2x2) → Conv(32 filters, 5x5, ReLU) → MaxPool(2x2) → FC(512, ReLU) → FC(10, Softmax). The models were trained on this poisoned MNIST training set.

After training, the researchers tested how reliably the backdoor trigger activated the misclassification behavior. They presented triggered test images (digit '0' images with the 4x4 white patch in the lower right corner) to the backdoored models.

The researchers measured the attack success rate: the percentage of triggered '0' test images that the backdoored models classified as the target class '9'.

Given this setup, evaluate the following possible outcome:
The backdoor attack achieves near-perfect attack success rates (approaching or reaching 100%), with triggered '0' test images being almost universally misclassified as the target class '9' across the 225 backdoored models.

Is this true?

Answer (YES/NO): YES